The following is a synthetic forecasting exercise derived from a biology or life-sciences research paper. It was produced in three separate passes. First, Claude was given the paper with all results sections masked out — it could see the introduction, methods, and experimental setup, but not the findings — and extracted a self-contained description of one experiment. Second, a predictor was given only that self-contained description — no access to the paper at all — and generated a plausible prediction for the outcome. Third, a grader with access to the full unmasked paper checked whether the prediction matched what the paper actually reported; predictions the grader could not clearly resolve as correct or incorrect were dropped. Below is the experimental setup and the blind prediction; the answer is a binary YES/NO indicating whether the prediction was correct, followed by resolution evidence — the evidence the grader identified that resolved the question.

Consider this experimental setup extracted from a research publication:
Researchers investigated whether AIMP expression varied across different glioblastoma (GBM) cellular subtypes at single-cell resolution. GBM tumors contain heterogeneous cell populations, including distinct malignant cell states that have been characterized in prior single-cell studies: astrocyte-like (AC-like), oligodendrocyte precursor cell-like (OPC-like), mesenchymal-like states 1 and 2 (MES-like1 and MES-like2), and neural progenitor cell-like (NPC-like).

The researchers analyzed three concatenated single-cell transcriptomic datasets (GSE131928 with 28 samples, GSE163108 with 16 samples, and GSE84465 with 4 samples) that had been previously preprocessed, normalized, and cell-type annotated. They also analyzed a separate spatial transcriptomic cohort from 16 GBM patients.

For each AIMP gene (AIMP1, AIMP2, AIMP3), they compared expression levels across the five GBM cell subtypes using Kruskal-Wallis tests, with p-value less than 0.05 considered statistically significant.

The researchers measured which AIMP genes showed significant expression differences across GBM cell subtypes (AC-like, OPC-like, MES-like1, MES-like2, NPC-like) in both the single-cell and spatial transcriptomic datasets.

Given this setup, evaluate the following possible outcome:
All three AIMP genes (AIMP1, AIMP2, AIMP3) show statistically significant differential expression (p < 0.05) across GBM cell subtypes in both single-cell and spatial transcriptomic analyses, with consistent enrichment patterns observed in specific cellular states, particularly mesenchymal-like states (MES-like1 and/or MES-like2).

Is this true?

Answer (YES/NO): NO